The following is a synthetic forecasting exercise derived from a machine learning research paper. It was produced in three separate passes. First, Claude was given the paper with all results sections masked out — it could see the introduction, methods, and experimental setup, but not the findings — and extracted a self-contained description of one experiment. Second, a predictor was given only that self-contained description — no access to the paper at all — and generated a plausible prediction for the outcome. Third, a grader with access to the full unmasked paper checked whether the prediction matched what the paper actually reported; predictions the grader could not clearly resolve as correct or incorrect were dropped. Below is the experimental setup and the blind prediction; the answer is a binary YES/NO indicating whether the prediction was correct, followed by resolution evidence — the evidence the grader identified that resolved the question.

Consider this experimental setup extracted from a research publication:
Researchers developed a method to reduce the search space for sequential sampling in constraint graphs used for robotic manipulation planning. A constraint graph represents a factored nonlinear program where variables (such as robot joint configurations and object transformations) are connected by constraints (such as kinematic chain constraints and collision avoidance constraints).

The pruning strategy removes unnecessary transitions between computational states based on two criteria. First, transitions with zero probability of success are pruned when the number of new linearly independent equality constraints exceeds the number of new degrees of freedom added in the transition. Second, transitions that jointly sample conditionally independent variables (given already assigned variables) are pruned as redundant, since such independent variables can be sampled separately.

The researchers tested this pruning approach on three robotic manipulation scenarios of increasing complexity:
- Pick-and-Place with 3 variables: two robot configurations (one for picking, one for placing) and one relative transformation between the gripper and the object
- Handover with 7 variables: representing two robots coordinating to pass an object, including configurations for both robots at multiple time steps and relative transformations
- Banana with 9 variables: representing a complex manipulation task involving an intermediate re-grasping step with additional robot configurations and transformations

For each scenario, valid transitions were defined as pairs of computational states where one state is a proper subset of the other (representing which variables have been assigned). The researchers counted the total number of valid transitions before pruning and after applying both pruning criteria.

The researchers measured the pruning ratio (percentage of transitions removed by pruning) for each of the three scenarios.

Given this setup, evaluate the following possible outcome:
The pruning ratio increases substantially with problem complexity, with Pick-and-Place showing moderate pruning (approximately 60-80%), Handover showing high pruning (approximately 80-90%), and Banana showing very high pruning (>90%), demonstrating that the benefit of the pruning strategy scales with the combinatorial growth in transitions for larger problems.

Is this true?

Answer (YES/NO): NO